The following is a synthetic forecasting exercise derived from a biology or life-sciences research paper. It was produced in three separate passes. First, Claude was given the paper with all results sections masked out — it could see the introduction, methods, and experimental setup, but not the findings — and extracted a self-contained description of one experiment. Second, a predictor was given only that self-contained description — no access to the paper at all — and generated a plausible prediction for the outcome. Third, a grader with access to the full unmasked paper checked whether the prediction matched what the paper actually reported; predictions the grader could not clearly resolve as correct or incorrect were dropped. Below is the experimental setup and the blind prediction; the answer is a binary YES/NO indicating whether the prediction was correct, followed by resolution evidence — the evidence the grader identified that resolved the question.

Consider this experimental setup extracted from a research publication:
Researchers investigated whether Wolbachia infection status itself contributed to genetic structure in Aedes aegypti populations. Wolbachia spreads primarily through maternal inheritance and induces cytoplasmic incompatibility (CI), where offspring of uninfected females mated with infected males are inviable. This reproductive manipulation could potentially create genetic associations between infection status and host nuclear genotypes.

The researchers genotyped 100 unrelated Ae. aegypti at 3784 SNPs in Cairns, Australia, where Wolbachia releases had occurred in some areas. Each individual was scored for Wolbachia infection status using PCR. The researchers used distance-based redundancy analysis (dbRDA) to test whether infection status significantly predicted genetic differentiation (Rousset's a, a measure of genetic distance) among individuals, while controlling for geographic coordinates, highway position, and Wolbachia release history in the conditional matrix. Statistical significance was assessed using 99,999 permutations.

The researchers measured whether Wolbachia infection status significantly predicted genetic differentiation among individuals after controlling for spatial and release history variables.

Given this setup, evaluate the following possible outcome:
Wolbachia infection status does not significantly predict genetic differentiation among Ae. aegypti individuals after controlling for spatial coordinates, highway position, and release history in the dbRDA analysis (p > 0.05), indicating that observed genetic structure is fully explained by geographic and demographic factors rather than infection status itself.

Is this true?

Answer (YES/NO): YES